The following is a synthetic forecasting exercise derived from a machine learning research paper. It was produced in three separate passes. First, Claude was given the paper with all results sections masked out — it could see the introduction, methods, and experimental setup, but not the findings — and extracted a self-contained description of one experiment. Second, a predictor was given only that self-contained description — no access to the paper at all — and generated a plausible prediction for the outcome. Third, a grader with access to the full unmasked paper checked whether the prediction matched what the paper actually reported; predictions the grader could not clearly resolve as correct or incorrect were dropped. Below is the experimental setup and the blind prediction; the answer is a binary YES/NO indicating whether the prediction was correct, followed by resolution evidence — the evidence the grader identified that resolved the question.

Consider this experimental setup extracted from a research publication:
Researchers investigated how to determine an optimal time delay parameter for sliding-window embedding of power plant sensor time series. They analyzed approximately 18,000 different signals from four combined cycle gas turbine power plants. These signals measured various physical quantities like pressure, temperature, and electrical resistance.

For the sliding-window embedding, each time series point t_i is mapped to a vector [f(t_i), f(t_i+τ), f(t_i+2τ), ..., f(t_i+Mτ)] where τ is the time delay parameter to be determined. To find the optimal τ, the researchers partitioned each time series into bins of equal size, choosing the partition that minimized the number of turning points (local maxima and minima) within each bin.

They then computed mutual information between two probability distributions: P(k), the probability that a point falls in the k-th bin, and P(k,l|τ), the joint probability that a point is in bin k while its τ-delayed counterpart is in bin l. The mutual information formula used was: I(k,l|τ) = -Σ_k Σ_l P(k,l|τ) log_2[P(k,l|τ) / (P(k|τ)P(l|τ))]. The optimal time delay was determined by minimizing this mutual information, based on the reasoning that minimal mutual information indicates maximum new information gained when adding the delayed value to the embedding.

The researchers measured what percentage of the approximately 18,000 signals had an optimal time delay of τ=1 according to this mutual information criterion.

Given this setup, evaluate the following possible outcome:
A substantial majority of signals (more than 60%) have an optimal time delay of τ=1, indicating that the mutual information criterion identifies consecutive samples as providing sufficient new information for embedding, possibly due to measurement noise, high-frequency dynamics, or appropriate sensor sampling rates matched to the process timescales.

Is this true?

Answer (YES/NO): YES